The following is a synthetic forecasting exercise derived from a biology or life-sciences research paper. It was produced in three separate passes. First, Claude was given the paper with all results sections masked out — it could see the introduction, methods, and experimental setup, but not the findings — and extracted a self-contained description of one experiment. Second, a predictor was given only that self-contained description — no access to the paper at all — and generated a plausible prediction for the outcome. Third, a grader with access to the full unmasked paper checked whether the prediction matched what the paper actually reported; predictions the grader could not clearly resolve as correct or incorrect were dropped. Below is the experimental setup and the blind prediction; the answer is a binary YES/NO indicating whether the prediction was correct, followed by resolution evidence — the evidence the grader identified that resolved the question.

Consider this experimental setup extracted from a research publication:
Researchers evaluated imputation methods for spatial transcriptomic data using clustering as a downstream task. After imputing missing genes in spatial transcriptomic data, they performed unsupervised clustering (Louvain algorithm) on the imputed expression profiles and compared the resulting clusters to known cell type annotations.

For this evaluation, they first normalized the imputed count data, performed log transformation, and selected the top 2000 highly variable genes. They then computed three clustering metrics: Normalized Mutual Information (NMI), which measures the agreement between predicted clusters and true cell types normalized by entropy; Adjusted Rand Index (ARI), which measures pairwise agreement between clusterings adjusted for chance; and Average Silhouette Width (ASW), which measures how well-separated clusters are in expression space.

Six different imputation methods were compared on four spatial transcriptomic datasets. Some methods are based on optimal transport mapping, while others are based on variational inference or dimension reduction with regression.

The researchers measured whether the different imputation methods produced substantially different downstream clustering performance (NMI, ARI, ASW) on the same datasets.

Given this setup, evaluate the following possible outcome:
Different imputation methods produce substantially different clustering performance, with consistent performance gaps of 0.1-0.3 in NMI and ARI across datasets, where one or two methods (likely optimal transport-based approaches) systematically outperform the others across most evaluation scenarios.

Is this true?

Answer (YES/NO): NO